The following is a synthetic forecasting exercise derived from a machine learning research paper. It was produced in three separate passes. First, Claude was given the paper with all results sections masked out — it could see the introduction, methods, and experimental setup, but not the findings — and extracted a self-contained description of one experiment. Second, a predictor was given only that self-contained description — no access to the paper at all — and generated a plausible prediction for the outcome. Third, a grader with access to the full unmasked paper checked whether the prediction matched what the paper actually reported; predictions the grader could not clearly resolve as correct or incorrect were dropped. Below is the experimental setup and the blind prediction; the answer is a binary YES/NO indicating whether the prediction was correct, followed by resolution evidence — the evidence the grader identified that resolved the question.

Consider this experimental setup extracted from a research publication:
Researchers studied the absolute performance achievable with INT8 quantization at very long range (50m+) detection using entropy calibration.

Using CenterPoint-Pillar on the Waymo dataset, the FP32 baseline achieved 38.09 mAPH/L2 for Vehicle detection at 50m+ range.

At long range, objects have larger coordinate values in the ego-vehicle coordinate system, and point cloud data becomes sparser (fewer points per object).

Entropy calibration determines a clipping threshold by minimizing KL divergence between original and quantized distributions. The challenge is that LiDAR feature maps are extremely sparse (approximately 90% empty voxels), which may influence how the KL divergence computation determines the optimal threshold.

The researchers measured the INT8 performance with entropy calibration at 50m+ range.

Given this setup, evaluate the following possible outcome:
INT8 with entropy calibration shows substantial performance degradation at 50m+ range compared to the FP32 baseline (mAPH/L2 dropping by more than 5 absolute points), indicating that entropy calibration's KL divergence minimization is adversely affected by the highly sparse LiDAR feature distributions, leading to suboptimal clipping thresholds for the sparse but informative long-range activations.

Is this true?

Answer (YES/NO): YES